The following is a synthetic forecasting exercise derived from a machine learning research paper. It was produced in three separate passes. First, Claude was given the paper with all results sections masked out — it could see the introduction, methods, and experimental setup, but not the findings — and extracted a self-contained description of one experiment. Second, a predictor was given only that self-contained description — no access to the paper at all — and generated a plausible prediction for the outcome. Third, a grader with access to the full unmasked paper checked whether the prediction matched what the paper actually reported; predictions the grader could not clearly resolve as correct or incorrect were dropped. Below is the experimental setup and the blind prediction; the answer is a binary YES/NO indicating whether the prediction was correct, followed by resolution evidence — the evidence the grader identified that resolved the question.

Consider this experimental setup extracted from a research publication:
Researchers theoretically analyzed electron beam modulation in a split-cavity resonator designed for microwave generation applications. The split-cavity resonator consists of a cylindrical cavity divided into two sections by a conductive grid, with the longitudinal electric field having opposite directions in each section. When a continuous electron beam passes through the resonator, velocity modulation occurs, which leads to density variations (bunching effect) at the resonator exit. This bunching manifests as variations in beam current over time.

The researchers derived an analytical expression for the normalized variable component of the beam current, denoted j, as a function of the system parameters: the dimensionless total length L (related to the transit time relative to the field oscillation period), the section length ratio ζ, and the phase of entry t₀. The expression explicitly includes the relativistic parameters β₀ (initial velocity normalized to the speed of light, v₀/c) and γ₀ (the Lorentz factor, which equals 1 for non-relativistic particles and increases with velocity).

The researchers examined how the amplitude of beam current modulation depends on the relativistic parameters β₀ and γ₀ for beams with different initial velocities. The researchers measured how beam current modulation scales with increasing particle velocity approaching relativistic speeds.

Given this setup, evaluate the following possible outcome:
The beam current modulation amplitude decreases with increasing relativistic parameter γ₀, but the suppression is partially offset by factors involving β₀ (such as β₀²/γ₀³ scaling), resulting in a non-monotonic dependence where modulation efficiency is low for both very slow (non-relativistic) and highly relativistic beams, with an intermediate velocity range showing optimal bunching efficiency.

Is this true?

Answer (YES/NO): NO